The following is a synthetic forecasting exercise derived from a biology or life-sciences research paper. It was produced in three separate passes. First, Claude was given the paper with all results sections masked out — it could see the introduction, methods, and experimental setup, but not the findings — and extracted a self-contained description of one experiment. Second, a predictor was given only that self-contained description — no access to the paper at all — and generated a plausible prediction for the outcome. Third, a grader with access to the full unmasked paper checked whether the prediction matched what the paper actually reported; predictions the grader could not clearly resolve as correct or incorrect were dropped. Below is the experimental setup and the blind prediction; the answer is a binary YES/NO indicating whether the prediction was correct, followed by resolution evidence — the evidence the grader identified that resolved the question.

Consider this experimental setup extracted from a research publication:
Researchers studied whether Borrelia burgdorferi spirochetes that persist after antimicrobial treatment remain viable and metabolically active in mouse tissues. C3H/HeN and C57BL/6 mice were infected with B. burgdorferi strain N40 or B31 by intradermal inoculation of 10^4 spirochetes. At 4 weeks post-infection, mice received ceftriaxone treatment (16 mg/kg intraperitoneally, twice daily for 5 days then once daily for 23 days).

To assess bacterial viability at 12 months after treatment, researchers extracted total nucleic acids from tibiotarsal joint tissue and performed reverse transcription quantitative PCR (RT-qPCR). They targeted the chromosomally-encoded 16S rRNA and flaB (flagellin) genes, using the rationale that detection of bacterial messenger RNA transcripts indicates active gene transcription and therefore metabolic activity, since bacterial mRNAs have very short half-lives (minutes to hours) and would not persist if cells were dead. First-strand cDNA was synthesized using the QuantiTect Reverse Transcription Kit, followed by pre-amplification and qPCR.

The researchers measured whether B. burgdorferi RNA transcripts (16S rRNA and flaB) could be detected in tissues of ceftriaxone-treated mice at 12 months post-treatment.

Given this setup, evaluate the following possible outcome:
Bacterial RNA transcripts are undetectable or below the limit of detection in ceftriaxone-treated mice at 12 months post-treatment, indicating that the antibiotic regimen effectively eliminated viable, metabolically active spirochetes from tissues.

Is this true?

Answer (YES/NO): NO